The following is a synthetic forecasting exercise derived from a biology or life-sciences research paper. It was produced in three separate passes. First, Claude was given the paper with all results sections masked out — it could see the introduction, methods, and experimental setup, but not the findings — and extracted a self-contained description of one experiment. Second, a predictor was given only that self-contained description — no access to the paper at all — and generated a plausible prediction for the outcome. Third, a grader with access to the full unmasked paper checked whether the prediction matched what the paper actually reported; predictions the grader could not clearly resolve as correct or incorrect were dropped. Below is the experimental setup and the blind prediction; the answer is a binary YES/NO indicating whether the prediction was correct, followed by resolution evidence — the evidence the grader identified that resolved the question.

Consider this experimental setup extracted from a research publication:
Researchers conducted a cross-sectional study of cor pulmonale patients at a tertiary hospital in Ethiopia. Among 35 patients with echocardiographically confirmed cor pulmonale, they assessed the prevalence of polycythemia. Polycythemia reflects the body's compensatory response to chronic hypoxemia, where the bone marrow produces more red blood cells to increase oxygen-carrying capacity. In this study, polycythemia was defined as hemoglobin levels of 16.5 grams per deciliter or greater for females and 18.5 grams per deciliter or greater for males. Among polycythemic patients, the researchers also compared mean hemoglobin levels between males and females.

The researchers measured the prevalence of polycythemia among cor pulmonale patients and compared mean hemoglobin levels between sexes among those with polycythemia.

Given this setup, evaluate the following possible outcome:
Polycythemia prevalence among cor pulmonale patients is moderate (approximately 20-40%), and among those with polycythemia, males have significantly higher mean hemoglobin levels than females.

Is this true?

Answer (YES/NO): NO